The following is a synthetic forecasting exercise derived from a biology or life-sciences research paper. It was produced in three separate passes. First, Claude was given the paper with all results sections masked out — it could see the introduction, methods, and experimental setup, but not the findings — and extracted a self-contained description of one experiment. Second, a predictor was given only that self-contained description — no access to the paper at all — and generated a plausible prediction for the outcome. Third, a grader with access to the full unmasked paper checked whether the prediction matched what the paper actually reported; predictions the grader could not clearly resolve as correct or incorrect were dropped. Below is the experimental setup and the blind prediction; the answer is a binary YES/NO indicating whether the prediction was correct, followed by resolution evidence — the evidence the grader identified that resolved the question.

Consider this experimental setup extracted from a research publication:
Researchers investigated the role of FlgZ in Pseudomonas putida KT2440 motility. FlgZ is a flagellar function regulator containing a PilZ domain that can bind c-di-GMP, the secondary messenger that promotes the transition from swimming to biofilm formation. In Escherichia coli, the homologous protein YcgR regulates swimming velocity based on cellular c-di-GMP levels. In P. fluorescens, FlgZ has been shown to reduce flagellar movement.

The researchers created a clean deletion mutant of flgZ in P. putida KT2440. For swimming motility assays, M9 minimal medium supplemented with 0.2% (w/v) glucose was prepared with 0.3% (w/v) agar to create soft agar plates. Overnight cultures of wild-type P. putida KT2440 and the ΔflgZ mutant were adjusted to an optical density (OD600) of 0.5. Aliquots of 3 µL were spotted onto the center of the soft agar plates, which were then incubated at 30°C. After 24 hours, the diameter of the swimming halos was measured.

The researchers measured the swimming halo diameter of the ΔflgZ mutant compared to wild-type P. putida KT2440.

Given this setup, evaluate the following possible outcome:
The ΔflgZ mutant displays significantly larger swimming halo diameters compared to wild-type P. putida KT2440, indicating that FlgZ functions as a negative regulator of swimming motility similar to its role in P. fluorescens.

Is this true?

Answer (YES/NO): NO